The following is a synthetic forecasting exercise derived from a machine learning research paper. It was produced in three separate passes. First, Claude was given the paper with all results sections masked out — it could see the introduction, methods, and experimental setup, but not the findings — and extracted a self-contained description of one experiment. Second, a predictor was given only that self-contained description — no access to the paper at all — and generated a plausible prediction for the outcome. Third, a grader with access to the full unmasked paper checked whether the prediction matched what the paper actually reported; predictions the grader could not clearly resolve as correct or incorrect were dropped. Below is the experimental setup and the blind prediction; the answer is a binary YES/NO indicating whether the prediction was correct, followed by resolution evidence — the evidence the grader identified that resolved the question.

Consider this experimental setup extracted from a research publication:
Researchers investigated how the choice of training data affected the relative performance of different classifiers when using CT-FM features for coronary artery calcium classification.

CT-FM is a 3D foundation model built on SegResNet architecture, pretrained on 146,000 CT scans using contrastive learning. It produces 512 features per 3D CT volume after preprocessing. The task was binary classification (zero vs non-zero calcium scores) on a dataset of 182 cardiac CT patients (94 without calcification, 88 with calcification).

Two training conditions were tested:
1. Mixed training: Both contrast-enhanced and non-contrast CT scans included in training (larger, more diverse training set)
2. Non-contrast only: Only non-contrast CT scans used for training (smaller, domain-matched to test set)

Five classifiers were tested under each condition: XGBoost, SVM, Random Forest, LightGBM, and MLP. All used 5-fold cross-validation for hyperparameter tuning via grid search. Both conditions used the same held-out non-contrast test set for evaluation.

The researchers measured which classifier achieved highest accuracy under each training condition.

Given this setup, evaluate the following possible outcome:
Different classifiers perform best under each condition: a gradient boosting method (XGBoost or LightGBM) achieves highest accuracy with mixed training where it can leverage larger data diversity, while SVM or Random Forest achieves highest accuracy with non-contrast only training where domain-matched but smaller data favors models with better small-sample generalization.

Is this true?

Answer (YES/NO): YES